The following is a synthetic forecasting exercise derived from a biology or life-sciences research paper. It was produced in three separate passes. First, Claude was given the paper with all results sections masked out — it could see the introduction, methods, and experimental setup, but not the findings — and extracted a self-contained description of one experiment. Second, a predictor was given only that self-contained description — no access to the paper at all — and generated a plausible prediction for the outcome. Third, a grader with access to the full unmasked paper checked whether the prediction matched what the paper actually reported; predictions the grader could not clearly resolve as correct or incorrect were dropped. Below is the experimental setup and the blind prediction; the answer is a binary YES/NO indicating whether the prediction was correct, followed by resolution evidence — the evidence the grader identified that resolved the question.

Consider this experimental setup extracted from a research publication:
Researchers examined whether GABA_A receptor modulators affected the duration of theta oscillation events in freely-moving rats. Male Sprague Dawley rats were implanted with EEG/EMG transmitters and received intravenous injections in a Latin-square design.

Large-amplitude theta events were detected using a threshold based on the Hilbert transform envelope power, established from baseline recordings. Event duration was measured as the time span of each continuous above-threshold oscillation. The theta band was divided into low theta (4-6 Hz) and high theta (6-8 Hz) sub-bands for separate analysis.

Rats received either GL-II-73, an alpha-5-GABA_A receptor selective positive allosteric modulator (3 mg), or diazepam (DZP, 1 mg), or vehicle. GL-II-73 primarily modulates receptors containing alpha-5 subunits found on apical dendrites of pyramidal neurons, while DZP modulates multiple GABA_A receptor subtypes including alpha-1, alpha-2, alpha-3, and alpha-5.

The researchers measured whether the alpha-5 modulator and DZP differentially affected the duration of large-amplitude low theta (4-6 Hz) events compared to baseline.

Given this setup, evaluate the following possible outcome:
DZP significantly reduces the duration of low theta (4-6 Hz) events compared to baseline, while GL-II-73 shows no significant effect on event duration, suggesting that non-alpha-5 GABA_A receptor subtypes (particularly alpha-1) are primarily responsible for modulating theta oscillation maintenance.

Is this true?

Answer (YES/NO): NO